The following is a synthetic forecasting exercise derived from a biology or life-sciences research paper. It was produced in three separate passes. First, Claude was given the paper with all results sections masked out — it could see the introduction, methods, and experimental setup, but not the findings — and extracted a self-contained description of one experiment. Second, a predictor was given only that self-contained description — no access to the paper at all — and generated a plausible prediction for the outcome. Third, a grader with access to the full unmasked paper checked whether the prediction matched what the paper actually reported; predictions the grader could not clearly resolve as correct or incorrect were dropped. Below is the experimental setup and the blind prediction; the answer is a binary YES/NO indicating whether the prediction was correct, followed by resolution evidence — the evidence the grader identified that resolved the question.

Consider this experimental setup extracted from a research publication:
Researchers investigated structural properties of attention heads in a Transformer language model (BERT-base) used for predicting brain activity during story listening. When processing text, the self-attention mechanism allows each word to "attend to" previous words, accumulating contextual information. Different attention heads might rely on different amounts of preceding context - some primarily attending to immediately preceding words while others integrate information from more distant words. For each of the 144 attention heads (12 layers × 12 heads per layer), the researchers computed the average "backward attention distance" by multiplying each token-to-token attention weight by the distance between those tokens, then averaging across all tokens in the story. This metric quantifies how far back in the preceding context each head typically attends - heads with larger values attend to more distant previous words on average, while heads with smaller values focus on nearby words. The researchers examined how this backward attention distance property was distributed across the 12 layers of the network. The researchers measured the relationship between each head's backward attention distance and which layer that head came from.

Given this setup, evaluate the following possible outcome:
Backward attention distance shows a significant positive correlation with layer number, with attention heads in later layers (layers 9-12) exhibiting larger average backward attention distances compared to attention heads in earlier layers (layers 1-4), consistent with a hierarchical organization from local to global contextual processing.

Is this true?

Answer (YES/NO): NO